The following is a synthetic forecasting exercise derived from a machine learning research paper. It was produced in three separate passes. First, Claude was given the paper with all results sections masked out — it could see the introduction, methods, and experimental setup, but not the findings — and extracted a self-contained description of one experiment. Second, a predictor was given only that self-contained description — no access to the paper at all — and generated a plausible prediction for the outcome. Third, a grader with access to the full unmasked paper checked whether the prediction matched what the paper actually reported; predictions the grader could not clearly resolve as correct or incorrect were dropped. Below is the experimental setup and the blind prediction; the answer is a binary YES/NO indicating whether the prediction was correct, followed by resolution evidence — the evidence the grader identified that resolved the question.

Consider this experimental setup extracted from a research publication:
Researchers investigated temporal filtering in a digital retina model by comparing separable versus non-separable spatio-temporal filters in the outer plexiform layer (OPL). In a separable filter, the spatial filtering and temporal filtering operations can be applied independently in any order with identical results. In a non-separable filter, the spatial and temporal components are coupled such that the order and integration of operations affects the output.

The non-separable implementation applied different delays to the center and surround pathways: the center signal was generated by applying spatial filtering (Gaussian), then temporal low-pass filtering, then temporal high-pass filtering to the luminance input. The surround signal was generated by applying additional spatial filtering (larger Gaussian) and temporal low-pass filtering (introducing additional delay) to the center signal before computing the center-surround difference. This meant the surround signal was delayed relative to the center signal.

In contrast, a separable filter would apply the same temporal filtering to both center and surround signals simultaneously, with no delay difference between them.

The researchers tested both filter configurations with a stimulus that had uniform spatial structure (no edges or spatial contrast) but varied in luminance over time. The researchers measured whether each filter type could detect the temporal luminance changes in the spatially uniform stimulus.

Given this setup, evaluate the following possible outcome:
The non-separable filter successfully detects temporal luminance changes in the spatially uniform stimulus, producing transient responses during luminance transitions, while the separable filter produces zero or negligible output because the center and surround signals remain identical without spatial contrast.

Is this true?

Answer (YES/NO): YES